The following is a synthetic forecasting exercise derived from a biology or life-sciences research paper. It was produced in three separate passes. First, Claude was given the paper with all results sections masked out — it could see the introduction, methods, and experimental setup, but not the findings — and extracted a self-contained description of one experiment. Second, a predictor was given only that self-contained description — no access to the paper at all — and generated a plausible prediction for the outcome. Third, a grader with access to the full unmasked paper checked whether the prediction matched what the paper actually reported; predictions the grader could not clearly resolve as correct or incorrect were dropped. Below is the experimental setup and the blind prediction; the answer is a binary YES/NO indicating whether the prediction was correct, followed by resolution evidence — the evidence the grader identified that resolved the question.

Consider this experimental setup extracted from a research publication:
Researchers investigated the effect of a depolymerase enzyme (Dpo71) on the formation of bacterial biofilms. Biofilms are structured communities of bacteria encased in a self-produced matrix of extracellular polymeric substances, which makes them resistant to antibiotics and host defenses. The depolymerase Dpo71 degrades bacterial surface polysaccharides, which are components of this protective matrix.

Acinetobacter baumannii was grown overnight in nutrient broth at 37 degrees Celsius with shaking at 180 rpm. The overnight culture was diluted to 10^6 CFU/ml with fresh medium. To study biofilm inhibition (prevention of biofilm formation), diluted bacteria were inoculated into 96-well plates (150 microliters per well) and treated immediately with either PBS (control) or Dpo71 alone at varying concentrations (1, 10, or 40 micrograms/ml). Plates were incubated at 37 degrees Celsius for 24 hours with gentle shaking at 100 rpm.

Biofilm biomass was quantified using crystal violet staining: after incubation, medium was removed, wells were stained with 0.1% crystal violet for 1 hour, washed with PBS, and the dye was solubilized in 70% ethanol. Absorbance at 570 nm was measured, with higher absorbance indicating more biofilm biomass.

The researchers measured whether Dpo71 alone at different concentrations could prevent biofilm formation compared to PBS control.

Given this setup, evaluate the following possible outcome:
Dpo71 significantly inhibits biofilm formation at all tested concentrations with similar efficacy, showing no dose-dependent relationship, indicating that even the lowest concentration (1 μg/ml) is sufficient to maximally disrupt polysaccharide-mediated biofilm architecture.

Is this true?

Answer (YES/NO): NO